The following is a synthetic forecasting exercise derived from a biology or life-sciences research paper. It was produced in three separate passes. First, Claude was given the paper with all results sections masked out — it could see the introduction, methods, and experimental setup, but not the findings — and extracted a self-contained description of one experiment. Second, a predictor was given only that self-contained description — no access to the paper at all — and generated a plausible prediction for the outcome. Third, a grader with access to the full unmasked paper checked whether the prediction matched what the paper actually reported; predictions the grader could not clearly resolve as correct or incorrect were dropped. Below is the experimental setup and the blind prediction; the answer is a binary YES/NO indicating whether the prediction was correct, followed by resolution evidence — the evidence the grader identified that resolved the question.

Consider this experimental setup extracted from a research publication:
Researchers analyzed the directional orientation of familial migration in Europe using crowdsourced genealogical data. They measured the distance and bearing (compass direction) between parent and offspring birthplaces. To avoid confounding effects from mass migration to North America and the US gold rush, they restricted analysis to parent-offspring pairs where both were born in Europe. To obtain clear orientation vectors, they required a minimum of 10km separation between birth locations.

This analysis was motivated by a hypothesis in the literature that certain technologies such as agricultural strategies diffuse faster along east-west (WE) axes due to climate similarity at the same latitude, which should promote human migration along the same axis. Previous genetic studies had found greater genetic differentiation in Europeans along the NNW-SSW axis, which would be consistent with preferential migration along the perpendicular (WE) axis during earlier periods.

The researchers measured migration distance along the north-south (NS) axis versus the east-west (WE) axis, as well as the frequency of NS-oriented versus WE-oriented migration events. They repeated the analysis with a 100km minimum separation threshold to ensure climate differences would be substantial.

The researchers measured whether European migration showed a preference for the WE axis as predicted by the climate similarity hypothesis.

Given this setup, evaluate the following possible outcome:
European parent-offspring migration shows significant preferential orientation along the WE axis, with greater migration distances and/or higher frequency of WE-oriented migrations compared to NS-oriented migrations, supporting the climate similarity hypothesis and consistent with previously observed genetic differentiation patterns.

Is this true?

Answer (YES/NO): NO